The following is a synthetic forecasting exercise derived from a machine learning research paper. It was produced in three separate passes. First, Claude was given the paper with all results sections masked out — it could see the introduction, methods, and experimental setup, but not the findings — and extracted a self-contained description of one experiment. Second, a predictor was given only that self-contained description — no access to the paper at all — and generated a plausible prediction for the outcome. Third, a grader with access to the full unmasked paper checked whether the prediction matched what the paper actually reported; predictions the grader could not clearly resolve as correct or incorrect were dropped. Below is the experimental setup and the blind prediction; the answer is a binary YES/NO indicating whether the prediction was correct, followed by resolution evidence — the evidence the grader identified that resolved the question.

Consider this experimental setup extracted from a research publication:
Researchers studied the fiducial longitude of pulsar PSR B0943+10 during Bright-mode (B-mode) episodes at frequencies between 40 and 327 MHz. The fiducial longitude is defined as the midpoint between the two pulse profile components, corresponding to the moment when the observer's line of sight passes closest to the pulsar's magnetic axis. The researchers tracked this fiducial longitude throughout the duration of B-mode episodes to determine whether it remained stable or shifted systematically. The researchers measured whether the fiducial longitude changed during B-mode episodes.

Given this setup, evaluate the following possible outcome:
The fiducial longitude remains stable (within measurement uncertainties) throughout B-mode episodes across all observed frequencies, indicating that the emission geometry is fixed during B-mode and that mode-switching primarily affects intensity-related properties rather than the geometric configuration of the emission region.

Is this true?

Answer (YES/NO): NO